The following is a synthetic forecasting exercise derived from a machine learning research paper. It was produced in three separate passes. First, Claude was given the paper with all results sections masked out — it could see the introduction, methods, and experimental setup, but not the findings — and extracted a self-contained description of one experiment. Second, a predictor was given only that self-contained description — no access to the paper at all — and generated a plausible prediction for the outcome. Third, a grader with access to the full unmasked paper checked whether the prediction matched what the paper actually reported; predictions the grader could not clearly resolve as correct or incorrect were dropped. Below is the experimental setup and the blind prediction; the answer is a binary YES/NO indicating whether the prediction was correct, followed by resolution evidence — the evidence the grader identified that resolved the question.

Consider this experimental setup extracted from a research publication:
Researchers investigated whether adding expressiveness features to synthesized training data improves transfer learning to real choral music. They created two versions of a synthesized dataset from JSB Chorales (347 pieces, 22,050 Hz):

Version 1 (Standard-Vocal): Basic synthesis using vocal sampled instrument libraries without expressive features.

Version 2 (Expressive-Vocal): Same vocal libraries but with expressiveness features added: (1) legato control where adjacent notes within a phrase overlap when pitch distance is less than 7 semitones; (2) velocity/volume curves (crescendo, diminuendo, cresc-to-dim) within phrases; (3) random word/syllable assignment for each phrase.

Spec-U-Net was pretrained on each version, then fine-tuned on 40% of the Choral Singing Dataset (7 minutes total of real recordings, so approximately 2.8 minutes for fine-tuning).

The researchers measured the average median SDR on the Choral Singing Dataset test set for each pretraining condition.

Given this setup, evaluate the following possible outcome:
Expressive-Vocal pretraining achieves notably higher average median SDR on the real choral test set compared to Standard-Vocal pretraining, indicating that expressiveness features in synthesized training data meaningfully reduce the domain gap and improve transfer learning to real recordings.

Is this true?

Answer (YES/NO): YES